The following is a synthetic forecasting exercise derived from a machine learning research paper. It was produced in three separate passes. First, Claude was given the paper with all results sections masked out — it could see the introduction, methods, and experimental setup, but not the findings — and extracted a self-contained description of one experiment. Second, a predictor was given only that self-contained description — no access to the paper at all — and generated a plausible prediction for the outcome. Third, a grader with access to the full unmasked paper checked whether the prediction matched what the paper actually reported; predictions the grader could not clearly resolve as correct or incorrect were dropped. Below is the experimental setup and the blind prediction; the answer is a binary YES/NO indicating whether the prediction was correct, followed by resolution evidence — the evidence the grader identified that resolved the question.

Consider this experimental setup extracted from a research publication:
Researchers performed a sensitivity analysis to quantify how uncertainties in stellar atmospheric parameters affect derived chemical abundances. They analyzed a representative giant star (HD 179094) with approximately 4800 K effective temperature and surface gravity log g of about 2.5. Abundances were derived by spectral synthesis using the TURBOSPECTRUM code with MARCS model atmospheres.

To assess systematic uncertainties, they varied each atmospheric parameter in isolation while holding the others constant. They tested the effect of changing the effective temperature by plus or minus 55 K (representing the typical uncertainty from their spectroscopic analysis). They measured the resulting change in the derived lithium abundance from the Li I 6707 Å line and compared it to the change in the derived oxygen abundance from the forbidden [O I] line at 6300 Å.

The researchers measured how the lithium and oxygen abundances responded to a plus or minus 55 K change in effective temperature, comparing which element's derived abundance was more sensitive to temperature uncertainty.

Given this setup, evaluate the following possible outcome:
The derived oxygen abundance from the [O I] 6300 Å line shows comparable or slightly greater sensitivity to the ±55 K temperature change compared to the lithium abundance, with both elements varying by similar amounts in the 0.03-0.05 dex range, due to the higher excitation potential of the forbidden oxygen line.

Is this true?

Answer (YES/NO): NO